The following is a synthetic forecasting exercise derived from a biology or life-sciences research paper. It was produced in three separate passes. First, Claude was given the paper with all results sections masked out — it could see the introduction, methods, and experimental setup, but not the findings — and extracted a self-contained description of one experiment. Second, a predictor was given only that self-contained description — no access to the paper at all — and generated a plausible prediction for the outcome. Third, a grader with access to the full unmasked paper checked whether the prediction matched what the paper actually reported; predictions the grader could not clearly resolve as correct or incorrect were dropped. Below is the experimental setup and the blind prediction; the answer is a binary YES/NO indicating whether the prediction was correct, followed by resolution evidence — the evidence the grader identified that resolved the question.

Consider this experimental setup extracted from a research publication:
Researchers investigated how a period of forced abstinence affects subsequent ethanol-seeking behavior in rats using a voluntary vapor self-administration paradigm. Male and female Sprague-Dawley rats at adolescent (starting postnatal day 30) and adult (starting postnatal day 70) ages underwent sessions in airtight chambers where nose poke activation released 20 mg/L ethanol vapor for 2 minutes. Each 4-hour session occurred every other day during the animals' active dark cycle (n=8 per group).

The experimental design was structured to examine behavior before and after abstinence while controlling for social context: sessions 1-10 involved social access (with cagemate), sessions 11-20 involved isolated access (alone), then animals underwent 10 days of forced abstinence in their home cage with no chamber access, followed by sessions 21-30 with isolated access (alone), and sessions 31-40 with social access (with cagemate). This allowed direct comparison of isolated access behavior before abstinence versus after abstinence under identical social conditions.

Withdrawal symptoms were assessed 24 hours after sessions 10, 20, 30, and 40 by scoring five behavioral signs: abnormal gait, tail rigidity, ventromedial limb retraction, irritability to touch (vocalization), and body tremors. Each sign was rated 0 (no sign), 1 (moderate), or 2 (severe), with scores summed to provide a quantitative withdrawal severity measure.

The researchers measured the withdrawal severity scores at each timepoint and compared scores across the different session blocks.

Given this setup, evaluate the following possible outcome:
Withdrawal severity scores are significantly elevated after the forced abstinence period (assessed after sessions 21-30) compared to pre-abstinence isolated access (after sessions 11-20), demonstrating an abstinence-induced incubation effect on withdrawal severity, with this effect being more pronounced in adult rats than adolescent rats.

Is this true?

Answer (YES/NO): NO